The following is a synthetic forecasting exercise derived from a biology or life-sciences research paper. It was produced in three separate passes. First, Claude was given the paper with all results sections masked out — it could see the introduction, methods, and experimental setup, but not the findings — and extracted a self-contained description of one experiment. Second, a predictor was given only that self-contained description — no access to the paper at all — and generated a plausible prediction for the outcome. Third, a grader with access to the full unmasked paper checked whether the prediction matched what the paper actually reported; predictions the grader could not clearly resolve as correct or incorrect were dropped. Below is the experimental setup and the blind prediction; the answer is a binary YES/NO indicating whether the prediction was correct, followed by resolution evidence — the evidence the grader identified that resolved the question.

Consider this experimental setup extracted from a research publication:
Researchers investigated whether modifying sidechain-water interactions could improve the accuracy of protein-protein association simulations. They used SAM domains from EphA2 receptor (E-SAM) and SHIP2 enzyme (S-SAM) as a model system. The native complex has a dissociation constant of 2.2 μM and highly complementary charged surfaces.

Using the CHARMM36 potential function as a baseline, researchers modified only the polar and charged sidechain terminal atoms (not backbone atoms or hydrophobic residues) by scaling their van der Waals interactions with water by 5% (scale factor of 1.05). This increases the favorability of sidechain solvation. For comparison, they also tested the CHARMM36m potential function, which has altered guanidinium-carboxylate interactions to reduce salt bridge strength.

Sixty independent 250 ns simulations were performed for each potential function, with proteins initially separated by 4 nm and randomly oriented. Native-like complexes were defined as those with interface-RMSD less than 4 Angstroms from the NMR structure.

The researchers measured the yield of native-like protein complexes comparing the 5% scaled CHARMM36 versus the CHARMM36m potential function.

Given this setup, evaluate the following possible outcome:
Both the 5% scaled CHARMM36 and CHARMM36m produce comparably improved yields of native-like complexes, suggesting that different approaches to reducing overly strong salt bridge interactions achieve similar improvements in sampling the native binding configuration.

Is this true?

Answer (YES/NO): NO